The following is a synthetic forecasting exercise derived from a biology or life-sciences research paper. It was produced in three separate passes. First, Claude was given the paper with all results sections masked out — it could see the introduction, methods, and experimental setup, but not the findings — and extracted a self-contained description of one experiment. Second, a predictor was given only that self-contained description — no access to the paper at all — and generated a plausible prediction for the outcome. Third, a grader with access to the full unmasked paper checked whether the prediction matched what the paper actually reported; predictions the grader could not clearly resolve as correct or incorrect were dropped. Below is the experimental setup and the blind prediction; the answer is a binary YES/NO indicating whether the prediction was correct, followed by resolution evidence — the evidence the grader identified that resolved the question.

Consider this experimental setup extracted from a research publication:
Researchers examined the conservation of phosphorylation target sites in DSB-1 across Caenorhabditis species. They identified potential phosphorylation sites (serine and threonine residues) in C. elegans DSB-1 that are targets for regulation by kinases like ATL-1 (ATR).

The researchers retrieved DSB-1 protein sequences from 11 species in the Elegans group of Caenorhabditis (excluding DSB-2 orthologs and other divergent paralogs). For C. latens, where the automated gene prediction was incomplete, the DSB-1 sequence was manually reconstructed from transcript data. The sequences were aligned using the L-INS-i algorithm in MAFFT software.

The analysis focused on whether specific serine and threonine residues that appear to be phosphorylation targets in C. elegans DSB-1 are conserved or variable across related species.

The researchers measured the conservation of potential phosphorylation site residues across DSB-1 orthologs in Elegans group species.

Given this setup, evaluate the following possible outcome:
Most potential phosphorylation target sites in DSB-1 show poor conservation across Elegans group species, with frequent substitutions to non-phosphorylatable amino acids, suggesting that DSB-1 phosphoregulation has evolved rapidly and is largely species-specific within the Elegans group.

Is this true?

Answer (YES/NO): NO